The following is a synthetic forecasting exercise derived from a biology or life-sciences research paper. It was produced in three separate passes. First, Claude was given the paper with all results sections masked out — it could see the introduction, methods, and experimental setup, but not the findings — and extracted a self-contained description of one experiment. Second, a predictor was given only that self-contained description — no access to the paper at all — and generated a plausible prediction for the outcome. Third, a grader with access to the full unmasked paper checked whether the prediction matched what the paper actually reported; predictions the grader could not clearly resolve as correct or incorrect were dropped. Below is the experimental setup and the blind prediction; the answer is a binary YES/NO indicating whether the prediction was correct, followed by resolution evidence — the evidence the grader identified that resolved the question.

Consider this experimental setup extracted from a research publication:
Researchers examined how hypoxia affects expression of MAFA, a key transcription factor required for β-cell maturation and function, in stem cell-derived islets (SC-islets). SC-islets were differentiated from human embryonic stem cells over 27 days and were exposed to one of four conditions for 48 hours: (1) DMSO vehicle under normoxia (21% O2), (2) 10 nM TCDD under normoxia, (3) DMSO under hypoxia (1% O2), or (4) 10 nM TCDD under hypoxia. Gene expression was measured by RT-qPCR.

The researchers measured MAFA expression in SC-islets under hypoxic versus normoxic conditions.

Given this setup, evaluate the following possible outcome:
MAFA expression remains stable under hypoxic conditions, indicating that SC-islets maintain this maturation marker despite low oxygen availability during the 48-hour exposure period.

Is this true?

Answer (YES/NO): NO